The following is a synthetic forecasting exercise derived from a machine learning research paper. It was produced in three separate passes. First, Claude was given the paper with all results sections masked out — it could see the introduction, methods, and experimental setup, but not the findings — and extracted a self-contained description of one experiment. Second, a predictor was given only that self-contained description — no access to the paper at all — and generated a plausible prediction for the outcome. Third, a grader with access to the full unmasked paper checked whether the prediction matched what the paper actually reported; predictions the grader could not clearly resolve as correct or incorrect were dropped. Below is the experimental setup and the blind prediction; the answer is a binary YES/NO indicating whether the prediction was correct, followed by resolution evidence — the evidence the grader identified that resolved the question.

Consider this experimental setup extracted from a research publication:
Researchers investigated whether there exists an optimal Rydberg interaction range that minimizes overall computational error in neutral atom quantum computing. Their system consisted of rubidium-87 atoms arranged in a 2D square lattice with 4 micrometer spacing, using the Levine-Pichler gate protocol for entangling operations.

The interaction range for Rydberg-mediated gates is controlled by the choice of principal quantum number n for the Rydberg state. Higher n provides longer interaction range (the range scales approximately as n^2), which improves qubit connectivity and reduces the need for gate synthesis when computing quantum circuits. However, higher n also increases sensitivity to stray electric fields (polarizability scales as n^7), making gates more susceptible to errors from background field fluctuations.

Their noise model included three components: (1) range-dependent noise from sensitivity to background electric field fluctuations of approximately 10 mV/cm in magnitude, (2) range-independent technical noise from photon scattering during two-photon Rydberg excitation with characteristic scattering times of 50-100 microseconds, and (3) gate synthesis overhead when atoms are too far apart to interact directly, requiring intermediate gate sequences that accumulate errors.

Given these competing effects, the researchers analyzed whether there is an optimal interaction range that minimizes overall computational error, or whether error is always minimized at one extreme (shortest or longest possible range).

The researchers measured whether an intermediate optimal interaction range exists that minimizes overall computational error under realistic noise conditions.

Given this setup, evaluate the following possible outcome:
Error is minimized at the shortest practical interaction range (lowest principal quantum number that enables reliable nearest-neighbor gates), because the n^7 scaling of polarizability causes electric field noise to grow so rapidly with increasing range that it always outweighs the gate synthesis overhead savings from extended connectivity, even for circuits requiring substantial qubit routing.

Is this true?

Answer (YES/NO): NO